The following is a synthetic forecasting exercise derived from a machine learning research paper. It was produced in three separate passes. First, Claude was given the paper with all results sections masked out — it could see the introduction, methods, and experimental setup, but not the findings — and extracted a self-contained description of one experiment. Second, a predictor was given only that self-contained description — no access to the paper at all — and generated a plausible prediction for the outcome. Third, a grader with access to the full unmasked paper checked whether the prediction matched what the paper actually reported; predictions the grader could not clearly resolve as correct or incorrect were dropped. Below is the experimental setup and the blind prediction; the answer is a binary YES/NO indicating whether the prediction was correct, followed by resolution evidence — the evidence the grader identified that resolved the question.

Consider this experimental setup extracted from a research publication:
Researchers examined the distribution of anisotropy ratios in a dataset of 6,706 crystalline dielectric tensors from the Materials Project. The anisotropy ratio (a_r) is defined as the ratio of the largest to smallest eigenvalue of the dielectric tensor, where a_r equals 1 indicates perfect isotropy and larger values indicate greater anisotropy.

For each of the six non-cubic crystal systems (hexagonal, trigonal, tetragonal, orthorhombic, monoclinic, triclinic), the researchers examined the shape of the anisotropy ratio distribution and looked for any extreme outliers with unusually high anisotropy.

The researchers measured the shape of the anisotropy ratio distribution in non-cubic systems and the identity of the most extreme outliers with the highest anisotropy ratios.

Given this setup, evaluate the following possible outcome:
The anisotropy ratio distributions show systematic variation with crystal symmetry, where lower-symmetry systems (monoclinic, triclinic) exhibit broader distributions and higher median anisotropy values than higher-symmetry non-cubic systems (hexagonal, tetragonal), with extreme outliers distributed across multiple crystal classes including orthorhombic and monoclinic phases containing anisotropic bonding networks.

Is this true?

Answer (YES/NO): NO